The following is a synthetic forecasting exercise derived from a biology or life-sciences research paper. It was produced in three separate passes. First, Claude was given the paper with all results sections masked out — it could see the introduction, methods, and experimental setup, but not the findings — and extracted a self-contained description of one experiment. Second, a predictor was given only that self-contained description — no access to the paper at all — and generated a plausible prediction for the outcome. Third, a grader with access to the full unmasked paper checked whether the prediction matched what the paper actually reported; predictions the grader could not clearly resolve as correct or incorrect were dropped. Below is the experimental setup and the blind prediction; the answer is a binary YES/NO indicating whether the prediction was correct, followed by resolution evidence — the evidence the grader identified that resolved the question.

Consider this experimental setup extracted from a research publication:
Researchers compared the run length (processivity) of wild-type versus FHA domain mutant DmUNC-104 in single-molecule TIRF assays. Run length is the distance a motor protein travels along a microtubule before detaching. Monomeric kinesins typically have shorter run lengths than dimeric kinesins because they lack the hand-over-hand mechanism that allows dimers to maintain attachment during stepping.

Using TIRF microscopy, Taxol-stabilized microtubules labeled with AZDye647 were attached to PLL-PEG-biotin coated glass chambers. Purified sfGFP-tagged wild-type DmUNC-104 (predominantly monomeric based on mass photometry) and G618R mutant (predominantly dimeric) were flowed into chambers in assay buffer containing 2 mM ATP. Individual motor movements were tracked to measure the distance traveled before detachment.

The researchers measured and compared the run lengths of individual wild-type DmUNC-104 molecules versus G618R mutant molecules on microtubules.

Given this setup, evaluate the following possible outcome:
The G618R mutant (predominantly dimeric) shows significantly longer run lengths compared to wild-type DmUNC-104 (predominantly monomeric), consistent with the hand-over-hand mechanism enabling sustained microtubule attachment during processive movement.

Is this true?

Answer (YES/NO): NO